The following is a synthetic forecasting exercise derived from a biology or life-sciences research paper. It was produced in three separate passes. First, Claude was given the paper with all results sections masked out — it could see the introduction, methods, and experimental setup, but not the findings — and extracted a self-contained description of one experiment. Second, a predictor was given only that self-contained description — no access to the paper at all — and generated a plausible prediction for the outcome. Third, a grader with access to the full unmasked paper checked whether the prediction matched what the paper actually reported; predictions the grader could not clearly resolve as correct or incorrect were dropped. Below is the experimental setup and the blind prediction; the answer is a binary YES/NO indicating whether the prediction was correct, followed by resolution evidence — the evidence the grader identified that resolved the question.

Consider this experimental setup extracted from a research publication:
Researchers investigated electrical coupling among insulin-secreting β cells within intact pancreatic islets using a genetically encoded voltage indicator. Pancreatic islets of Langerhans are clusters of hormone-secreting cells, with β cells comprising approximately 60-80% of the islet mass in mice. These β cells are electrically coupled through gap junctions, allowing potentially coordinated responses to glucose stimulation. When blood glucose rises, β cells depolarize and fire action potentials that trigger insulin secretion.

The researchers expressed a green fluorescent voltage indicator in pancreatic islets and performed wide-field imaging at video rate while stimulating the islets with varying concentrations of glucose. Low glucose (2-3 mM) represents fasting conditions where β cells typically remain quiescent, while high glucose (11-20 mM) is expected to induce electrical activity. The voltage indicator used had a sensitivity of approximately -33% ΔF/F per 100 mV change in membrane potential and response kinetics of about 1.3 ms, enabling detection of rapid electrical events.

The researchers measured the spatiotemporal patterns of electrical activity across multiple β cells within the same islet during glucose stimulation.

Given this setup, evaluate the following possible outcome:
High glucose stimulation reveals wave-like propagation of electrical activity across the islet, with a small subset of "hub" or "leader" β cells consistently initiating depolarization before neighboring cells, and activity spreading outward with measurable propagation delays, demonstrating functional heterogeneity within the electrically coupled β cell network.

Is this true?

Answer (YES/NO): NO